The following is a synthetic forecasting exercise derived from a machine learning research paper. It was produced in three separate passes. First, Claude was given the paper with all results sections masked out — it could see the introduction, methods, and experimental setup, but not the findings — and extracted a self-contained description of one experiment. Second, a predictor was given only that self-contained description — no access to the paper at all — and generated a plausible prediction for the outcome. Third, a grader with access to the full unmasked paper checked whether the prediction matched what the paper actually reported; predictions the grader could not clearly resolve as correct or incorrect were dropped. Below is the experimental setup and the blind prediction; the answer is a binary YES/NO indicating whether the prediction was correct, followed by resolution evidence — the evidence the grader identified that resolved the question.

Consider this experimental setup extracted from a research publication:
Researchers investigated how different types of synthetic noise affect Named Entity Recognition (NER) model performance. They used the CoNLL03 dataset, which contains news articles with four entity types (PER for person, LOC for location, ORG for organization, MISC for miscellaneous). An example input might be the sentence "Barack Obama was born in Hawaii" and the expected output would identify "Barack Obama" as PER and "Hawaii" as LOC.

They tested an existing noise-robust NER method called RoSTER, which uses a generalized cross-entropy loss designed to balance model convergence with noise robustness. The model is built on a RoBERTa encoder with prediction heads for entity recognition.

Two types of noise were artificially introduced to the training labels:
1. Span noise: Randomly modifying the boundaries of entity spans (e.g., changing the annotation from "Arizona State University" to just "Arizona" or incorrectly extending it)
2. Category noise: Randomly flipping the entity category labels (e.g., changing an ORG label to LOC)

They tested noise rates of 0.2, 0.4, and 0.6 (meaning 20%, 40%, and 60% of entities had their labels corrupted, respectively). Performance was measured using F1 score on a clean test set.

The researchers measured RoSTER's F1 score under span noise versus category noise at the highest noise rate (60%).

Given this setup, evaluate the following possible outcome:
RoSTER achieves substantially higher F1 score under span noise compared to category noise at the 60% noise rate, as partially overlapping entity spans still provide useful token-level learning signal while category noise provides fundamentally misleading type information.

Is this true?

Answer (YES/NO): NO